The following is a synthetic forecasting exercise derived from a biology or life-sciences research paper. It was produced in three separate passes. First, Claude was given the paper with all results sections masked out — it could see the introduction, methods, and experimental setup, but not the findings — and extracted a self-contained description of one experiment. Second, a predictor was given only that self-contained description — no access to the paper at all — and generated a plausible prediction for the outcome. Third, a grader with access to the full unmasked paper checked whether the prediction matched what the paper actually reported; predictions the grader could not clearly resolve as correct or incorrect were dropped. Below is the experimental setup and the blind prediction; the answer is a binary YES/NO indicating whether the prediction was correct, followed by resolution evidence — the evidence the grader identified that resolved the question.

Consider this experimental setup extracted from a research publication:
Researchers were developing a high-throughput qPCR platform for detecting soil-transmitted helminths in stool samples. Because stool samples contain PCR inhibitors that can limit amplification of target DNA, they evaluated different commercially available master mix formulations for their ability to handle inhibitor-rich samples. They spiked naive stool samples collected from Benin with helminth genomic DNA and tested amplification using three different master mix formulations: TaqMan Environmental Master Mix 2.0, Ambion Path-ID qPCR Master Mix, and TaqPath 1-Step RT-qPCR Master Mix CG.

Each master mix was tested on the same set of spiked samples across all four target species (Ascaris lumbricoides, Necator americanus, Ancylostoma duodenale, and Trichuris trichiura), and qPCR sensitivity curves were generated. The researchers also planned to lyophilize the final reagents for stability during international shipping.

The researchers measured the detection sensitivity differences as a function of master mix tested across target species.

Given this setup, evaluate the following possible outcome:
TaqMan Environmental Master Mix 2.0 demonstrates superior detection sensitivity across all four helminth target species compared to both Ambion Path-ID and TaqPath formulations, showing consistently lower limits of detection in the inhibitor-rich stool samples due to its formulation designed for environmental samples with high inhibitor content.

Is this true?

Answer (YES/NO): NO